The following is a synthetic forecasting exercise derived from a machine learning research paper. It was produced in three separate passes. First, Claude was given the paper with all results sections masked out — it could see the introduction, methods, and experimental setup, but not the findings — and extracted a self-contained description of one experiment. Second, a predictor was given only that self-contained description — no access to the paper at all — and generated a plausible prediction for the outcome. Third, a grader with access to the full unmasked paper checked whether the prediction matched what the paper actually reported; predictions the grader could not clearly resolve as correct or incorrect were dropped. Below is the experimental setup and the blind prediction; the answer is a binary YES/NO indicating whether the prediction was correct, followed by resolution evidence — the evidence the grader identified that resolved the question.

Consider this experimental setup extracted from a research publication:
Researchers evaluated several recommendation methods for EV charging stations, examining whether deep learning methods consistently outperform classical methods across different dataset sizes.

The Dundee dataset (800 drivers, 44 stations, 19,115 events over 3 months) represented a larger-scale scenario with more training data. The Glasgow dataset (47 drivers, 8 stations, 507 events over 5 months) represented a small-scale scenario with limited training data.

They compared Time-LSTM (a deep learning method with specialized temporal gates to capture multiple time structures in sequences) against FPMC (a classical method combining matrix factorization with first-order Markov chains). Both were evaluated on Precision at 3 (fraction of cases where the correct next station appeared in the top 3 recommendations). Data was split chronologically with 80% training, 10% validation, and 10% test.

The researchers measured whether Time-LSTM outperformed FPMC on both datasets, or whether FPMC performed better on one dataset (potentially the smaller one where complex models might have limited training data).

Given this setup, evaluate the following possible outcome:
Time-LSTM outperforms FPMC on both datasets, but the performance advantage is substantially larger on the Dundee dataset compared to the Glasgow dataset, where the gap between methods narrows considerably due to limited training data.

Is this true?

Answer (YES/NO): NO